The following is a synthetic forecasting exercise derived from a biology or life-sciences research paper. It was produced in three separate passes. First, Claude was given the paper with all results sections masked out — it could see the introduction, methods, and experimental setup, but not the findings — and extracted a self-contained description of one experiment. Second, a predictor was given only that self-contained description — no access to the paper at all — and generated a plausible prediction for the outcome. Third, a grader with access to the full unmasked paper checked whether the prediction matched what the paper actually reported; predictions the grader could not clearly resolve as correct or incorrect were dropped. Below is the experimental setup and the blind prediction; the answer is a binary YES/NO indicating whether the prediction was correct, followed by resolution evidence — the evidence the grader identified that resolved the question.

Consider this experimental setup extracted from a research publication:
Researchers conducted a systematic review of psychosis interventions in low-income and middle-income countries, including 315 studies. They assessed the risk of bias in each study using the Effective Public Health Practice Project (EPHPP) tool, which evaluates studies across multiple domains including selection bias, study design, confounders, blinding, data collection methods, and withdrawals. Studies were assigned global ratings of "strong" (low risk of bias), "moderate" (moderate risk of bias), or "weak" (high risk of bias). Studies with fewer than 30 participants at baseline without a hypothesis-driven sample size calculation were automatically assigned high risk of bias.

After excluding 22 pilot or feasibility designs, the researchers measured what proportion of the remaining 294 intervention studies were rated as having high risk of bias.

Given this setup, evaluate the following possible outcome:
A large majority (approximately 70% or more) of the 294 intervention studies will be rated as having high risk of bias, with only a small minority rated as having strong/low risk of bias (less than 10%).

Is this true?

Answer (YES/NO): NO